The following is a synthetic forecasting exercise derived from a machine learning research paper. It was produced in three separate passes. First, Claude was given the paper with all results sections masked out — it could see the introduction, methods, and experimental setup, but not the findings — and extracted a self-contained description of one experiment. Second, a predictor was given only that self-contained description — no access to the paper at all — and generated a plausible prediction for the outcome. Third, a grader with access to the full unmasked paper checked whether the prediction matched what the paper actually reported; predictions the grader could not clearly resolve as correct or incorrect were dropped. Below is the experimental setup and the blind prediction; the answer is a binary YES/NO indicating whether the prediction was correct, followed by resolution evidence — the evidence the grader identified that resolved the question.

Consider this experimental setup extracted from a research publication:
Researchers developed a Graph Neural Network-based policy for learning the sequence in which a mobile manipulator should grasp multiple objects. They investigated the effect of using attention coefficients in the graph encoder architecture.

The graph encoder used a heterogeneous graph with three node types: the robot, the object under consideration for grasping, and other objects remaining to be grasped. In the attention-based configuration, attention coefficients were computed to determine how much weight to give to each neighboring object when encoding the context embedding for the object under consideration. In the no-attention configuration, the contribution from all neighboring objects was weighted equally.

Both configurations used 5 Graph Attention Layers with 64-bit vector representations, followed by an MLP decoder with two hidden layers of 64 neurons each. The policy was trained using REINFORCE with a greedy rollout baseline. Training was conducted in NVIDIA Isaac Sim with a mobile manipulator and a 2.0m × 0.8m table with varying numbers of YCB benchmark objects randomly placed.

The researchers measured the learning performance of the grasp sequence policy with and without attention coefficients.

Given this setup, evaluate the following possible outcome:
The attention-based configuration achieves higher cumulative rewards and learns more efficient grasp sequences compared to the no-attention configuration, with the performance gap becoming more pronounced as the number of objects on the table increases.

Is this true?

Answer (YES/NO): NO